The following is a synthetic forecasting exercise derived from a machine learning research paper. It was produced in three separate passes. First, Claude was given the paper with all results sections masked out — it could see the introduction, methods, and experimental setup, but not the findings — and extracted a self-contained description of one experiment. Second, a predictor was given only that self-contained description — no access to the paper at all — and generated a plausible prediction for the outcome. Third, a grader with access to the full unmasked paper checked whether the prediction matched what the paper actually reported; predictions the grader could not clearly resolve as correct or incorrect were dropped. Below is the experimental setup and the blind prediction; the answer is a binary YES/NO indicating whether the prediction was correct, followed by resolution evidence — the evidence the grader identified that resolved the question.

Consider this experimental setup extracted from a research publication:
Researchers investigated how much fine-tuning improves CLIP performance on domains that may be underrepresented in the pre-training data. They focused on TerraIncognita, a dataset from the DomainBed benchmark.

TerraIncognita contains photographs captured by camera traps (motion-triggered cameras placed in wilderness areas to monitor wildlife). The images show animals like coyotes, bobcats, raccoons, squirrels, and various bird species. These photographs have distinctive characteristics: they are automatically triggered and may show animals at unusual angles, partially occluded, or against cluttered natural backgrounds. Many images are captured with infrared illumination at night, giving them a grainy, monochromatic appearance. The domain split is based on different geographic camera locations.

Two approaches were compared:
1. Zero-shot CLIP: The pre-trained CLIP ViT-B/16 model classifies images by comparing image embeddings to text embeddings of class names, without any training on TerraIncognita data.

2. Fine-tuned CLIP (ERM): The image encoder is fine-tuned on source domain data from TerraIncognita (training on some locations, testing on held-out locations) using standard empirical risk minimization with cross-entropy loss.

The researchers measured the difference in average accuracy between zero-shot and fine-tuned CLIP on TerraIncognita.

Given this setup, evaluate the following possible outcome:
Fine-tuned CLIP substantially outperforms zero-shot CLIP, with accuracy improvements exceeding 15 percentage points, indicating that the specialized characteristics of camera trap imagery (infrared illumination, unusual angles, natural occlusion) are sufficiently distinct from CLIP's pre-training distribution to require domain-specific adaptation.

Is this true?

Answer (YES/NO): YES